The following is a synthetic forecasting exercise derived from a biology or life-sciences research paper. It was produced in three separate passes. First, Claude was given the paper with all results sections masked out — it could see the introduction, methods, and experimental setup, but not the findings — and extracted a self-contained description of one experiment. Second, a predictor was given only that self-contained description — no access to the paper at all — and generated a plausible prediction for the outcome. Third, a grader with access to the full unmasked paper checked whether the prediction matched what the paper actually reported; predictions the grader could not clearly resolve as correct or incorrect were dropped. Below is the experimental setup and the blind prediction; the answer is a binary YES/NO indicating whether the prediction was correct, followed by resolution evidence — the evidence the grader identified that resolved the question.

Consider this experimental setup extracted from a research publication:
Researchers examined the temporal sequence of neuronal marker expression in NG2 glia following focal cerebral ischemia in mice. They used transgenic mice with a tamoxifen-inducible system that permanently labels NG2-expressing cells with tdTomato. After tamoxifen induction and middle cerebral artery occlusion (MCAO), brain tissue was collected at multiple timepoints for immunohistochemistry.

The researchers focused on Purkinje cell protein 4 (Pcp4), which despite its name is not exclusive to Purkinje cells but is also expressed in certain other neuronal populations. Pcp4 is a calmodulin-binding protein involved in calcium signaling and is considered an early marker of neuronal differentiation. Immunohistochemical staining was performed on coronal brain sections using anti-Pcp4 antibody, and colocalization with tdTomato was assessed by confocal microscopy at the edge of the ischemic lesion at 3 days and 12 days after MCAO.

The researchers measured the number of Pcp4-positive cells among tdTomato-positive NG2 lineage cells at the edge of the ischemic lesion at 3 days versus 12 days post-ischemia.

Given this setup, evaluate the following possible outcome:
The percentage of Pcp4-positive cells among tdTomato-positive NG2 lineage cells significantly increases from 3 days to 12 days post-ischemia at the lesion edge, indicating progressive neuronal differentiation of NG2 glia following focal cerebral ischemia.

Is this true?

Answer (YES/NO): YES